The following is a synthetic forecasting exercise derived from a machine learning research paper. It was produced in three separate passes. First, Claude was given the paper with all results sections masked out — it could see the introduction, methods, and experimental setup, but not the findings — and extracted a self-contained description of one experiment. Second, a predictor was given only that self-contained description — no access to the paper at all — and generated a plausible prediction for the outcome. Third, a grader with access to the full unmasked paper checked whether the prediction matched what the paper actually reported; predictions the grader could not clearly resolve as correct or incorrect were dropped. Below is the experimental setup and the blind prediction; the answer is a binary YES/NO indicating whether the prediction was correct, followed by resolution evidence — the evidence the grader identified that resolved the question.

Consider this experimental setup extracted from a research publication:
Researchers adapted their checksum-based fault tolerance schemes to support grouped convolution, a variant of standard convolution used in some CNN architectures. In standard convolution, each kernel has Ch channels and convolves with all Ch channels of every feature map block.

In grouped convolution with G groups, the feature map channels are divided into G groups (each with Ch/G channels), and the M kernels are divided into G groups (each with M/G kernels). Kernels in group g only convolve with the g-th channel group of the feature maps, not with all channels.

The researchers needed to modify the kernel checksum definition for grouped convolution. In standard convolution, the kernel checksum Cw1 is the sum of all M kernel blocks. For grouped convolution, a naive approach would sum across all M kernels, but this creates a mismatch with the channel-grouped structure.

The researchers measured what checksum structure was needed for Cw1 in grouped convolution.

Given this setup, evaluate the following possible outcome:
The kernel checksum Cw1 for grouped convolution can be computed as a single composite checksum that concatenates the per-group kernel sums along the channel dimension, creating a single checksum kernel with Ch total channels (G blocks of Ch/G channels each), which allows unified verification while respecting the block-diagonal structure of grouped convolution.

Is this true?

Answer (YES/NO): YES